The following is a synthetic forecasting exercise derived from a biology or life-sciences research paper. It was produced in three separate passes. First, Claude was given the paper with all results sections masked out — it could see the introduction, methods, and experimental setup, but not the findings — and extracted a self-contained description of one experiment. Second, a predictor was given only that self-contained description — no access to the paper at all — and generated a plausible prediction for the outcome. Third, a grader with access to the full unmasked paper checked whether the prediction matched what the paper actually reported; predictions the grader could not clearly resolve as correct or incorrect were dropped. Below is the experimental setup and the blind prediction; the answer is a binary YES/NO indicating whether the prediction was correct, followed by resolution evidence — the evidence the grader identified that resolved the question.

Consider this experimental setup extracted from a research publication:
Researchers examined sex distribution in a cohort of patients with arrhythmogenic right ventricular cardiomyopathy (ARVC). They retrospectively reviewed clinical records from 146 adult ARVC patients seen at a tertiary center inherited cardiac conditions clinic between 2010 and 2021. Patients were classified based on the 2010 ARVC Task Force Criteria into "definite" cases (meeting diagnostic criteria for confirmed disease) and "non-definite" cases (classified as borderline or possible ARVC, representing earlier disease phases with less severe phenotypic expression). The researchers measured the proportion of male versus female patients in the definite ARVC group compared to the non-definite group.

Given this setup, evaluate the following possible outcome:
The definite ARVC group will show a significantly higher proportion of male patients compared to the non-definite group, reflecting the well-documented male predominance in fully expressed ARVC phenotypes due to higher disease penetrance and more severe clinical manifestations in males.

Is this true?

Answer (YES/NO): YES